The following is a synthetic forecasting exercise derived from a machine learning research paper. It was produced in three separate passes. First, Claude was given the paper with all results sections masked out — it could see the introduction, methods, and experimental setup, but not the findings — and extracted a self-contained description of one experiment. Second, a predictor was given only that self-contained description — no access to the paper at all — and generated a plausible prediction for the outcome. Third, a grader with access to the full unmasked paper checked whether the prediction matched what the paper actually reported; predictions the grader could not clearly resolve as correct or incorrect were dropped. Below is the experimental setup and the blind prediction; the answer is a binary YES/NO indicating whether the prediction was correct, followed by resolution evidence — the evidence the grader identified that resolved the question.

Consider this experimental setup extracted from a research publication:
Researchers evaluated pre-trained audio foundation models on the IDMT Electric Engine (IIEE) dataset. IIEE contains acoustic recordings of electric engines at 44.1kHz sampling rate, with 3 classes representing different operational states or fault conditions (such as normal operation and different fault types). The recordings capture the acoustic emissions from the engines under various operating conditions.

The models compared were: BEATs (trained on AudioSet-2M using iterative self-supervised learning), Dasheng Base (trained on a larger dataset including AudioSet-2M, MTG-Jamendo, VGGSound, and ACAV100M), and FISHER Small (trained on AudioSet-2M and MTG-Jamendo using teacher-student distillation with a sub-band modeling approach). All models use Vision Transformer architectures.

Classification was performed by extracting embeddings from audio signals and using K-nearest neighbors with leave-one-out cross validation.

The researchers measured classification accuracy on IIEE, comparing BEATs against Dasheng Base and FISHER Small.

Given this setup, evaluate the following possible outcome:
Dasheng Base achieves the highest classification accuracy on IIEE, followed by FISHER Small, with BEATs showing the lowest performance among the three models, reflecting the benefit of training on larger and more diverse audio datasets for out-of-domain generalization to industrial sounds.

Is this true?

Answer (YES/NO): YES